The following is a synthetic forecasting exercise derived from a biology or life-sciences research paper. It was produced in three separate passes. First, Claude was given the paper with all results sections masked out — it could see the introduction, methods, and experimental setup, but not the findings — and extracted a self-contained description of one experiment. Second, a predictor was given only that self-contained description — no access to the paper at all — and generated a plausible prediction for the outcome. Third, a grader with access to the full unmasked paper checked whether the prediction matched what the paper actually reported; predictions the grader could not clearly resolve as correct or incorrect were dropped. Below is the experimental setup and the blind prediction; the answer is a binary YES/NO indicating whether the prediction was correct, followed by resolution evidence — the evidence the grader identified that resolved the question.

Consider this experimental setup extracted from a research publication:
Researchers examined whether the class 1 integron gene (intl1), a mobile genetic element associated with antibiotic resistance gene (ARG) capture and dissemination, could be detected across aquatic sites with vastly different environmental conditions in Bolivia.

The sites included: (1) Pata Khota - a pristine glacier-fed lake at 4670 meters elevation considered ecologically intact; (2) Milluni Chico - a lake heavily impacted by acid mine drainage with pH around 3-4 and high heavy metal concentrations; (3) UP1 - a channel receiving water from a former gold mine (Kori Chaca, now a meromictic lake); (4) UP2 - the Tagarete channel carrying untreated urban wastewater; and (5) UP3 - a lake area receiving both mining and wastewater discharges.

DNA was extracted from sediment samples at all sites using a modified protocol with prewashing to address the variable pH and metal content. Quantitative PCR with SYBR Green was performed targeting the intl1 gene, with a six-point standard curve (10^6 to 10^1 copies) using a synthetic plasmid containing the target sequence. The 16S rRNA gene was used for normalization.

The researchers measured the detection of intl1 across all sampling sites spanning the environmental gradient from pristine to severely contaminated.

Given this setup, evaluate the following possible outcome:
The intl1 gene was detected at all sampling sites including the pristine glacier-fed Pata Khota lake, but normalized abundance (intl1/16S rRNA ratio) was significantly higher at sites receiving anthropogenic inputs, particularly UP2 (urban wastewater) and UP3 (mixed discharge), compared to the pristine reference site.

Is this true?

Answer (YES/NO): YES